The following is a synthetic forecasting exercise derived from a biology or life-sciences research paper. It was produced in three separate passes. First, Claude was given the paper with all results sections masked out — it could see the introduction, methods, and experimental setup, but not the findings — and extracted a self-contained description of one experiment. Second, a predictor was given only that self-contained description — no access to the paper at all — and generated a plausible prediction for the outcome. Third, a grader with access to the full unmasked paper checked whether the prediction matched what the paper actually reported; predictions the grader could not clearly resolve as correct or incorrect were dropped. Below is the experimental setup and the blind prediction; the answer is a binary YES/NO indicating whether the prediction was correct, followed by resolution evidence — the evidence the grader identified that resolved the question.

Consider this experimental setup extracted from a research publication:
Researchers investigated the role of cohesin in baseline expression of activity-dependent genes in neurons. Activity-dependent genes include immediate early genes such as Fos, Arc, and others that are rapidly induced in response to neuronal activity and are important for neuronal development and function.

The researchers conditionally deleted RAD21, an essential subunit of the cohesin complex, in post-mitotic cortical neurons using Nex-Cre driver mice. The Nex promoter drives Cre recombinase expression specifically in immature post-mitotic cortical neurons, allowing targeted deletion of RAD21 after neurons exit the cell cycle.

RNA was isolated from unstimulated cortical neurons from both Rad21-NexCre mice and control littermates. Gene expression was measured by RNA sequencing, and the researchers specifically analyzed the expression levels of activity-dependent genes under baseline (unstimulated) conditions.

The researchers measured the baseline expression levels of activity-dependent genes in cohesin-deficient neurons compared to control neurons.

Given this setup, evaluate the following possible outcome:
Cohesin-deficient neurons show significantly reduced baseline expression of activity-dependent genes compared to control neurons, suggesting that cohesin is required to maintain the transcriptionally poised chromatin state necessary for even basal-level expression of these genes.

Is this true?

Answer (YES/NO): YES